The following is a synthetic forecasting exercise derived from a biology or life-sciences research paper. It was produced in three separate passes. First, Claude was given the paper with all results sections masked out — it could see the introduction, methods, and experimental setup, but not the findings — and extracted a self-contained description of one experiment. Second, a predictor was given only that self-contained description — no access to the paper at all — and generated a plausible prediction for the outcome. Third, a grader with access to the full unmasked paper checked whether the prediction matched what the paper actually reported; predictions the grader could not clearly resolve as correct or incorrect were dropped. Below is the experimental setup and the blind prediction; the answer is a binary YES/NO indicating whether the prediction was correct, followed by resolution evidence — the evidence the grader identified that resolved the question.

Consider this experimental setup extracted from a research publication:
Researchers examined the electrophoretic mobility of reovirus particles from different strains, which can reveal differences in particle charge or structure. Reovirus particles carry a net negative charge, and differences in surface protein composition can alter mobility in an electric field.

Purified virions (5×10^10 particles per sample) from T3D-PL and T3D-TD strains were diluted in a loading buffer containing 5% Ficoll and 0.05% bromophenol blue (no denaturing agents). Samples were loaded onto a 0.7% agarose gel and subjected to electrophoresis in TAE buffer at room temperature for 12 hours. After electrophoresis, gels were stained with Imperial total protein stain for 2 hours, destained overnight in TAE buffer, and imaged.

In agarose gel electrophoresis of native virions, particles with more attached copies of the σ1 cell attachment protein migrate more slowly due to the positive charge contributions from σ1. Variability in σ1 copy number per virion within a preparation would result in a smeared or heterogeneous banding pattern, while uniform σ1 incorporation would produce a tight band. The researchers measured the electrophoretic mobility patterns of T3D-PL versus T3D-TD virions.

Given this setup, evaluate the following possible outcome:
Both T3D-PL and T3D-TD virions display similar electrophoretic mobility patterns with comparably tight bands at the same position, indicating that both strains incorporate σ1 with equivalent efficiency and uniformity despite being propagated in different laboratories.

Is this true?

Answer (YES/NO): NO